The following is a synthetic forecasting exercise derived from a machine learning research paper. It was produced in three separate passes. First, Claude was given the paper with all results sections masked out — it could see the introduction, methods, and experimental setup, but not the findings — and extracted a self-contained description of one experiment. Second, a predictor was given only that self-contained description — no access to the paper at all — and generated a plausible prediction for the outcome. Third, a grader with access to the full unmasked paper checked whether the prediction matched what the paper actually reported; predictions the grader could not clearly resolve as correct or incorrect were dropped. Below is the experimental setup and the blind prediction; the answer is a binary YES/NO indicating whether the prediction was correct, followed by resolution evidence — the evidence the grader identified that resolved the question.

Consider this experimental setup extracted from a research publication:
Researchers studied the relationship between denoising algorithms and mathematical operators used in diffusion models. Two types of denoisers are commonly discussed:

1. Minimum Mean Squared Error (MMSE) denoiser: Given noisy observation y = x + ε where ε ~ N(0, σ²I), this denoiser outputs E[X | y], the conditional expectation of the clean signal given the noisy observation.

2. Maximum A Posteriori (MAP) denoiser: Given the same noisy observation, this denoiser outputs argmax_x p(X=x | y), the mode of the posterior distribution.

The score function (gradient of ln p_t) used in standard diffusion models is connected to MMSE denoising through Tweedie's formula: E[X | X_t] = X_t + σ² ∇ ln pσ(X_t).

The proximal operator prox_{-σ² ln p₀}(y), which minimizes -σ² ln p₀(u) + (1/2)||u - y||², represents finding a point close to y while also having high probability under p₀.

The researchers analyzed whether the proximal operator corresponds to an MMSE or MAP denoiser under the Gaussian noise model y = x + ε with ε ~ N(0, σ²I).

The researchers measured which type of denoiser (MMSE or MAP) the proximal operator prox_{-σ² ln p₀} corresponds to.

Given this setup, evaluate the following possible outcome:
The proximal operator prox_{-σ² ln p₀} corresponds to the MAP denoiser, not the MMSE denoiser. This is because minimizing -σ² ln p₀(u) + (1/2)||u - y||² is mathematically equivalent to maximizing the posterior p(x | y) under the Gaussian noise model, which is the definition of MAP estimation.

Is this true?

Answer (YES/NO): YES